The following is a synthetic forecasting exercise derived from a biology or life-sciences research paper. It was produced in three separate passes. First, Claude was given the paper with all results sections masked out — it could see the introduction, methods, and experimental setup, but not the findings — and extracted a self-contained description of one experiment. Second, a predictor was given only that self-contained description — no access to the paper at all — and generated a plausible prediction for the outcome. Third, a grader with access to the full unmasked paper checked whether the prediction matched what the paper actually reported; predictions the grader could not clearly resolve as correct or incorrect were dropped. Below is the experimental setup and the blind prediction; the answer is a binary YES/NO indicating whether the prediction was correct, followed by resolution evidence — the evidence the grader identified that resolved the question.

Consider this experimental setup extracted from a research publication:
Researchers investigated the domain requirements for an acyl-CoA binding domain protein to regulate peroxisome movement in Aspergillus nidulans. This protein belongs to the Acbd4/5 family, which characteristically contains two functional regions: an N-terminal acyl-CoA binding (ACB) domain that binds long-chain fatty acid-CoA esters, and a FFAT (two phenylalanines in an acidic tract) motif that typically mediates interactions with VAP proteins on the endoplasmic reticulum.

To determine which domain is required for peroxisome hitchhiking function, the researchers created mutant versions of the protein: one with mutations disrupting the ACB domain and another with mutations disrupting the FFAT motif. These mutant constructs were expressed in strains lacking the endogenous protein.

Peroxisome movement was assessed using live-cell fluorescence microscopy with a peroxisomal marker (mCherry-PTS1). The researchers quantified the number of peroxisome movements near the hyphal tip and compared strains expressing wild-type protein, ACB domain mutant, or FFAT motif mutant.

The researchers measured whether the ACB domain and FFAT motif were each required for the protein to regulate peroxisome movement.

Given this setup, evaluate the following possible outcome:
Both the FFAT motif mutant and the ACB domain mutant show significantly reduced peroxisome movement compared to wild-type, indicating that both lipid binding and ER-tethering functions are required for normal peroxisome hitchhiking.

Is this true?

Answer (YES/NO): NO